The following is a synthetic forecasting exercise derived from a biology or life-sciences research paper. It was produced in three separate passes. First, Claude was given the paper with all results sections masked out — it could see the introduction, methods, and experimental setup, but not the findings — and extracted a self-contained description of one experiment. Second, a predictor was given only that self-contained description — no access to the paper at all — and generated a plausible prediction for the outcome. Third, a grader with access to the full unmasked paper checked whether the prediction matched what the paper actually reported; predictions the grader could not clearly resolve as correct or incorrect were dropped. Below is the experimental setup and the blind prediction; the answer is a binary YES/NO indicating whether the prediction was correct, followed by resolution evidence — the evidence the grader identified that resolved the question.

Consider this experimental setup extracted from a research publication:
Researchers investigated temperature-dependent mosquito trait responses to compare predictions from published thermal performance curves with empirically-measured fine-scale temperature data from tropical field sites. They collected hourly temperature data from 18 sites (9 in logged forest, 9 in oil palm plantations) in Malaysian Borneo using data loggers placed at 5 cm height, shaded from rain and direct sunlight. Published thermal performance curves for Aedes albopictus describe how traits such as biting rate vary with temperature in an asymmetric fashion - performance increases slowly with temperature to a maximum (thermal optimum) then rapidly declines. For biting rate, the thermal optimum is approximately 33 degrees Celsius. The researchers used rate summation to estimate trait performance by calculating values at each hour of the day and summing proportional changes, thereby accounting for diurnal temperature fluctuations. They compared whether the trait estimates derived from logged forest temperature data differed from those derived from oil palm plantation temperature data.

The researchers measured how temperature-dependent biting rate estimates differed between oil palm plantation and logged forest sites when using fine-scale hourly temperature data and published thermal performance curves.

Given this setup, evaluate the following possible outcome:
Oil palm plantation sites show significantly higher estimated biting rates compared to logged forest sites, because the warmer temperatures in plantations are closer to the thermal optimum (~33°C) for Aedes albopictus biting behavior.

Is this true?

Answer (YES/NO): NO